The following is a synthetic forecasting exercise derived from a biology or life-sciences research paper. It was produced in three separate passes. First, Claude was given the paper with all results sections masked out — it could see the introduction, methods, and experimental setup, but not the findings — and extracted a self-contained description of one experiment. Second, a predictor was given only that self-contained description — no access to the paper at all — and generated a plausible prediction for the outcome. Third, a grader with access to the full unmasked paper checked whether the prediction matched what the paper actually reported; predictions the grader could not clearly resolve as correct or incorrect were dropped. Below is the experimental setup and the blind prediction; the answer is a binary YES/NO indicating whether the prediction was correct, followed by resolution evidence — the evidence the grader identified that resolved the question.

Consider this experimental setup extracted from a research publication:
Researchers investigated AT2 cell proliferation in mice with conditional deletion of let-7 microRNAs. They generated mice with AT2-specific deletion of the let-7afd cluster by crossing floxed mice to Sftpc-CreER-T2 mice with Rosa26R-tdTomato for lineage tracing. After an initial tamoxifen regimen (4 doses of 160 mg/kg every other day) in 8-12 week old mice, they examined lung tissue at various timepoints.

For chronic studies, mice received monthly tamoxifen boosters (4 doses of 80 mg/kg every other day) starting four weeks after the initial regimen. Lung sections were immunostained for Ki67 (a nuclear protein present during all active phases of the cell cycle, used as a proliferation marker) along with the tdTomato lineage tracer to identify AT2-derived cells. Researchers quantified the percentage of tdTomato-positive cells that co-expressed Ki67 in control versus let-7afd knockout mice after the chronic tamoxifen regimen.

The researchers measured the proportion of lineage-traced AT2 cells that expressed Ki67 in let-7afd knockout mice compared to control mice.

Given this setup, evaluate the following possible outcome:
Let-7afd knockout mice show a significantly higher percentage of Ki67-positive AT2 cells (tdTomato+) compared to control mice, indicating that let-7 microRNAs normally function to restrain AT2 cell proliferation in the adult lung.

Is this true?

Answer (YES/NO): YES